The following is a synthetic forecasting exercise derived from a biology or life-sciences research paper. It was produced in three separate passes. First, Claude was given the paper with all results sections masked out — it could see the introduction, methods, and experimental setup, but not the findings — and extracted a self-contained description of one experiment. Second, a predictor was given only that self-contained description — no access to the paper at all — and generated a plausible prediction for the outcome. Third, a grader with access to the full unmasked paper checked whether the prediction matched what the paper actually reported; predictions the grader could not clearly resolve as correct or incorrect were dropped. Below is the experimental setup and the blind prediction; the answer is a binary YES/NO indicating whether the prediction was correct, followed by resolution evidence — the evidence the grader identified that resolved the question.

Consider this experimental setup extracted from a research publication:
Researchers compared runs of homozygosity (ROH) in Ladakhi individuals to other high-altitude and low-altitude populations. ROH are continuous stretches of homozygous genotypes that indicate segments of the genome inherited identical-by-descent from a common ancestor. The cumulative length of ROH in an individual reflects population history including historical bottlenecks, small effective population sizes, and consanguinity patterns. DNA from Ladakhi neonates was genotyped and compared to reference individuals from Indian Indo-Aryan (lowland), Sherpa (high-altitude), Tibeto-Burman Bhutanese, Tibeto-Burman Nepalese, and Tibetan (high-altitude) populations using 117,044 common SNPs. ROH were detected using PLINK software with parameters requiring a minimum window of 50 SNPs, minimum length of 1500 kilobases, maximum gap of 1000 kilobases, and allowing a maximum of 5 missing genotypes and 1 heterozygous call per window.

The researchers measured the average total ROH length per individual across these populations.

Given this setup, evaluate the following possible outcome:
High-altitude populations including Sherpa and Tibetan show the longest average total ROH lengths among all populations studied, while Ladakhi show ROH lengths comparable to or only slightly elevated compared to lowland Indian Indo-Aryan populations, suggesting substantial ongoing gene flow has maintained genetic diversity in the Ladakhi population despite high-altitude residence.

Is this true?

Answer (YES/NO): NO